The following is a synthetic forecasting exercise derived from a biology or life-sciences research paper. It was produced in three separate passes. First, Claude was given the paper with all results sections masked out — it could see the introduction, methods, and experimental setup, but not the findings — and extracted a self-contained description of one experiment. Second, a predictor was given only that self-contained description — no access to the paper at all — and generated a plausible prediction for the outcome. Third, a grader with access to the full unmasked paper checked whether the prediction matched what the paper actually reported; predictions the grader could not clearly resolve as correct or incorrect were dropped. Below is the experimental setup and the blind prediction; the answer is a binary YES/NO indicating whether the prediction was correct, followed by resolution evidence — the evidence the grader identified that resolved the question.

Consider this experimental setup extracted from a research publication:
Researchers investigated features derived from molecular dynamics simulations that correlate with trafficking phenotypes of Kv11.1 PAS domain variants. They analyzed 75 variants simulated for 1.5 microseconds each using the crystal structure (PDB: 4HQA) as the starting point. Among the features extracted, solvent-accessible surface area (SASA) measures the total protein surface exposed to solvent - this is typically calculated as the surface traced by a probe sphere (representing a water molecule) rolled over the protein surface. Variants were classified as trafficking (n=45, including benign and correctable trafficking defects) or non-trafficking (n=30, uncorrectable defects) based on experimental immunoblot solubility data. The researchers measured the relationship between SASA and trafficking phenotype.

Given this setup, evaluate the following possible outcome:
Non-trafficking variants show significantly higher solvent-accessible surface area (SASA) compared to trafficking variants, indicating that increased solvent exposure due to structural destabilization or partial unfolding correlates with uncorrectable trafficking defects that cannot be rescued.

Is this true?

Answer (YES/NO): NO